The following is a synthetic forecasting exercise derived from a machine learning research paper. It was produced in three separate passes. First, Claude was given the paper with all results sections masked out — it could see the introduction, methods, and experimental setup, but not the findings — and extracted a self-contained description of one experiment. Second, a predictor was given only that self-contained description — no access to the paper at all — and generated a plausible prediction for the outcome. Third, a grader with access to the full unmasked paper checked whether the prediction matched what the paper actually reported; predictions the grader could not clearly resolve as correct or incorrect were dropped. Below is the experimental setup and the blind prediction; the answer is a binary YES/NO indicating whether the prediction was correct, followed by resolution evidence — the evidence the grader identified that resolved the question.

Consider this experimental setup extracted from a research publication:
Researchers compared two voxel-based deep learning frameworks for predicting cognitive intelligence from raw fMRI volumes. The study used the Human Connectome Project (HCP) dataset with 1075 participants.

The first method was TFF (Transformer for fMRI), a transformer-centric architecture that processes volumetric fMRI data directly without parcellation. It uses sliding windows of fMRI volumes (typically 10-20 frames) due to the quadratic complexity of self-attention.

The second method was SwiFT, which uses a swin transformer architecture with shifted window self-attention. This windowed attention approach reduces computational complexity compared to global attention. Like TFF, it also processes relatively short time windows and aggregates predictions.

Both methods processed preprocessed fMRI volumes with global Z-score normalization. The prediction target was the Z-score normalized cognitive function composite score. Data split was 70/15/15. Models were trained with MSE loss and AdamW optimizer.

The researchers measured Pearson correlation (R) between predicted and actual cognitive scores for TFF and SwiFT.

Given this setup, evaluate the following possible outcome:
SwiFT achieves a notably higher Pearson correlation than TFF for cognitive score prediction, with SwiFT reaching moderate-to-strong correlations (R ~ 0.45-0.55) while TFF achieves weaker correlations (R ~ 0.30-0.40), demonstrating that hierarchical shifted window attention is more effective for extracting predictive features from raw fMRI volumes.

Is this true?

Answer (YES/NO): NO